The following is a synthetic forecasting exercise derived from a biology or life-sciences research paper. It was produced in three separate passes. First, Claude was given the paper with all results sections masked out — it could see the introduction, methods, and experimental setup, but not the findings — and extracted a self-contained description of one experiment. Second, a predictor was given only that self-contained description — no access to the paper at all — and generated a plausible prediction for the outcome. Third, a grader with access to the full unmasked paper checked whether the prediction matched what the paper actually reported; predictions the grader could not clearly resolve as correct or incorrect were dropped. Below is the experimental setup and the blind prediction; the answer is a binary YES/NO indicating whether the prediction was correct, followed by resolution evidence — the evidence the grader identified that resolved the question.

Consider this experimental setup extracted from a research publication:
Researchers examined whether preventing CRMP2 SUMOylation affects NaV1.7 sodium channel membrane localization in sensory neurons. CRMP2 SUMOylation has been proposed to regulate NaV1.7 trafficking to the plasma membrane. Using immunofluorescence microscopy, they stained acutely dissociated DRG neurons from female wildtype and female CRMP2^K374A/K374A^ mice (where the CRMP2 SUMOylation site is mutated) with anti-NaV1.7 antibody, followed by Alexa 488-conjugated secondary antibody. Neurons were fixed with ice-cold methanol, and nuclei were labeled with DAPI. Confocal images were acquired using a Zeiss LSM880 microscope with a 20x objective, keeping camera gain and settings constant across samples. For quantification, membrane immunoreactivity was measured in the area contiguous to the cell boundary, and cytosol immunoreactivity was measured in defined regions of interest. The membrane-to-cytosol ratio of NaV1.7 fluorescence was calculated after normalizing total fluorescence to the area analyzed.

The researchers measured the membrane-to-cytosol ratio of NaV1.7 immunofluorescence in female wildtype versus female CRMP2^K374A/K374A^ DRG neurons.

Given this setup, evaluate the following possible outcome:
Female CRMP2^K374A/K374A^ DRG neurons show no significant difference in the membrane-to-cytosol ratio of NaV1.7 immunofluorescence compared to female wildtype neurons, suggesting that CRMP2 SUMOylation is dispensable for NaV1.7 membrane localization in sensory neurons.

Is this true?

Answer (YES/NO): NO